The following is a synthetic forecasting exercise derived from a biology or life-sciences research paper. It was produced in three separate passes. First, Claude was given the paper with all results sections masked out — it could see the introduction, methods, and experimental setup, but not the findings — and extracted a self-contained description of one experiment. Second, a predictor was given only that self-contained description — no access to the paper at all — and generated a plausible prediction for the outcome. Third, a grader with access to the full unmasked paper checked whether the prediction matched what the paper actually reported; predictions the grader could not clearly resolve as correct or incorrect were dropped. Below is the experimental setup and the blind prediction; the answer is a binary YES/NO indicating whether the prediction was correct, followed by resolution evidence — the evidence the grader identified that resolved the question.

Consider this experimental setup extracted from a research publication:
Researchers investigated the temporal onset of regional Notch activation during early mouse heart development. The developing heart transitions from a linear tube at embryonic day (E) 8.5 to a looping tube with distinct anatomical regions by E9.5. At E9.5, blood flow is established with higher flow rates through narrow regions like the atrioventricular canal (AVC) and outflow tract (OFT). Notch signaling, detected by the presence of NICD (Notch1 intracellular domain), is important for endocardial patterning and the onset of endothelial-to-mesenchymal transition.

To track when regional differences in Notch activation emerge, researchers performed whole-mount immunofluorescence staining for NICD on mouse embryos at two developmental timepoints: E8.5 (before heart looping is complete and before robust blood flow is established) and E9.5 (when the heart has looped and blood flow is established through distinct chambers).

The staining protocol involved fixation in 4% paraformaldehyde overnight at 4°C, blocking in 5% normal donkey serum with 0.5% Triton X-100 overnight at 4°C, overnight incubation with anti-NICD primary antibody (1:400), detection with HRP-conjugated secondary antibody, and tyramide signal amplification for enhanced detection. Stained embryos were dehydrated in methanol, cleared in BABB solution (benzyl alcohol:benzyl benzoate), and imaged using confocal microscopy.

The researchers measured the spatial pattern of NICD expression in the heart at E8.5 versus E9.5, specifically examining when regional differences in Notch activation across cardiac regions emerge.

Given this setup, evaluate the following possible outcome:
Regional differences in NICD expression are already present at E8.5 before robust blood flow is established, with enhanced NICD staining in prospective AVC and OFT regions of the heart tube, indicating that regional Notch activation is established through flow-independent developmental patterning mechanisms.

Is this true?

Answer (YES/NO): NO